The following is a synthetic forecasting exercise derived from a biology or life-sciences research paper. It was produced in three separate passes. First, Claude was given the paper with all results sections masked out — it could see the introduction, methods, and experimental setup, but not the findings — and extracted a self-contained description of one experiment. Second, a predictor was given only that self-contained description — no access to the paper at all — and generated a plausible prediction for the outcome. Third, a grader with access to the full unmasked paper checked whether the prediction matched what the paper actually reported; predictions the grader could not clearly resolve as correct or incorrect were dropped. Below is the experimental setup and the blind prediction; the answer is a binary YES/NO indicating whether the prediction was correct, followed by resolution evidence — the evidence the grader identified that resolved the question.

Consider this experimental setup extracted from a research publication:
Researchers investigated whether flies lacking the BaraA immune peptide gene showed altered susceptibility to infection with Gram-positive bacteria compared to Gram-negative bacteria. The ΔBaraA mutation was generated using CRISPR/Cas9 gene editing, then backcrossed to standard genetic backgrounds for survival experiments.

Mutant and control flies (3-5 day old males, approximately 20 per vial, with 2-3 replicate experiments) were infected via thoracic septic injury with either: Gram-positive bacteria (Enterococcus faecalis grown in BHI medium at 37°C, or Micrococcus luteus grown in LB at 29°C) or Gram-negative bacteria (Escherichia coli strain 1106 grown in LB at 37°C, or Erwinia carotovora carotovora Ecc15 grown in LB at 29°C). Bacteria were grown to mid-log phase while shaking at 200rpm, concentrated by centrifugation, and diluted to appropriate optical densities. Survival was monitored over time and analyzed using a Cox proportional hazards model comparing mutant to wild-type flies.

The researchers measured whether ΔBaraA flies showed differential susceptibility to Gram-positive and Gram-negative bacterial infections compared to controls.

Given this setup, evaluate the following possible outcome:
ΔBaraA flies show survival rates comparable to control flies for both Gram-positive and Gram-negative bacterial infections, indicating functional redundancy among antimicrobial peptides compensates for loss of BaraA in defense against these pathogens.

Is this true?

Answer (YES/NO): NO